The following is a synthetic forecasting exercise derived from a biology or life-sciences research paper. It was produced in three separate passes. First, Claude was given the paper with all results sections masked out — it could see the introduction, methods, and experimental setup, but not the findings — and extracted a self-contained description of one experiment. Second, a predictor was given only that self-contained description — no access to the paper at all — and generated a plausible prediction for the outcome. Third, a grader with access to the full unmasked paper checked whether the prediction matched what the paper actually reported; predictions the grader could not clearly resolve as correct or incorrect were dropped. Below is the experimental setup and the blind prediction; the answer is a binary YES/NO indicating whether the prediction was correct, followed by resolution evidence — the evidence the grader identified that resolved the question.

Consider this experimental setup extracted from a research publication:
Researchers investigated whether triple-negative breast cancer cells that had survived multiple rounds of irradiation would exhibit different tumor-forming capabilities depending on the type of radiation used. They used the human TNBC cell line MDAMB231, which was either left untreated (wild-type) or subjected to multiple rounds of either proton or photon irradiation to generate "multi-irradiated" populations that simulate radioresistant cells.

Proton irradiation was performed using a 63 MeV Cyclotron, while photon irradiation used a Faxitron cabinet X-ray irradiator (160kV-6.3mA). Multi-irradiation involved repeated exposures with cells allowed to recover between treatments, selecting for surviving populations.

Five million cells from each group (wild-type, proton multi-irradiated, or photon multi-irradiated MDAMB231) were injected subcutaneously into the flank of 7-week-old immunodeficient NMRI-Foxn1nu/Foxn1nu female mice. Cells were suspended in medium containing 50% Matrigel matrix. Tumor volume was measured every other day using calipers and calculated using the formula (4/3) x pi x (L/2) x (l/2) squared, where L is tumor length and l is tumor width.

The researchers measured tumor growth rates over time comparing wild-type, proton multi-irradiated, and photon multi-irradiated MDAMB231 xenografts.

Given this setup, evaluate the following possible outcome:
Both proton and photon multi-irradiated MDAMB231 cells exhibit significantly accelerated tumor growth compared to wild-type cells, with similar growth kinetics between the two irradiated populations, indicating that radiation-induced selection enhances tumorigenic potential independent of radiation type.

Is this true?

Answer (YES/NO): NO